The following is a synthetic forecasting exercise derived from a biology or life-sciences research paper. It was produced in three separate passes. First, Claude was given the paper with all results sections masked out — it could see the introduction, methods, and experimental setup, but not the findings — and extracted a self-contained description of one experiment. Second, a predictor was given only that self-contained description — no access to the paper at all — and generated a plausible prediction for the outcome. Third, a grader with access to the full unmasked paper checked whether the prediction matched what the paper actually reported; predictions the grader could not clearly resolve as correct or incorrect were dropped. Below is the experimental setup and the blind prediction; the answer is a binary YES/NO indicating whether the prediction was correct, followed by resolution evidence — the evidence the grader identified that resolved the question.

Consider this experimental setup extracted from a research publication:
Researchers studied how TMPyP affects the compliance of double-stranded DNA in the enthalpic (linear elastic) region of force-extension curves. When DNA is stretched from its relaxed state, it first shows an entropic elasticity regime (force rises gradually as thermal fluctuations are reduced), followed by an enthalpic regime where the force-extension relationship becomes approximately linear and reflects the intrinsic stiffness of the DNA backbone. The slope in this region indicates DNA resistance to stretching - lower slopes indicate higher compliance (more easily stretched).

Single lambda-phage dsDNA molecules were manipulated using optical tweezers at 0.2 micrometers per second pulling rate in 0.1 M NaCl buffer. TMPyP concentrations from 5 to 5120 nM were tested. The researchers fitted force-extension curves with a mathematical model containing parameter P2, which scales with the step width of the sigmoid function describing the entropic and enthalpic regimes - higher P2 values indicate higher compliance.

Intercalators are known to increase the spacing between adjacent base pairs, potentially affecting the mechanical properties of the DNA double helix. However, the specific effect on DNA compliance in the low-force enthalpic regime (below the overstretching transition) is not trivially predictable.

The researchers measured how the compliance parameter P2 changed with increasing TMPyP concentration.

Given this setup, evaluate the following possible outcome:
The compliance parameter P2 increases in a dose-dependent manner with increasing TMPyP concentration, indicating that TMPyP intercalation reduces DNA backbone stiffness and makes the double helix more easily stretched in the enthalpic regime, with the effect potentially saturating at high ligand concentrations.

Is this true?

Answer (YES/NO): YES